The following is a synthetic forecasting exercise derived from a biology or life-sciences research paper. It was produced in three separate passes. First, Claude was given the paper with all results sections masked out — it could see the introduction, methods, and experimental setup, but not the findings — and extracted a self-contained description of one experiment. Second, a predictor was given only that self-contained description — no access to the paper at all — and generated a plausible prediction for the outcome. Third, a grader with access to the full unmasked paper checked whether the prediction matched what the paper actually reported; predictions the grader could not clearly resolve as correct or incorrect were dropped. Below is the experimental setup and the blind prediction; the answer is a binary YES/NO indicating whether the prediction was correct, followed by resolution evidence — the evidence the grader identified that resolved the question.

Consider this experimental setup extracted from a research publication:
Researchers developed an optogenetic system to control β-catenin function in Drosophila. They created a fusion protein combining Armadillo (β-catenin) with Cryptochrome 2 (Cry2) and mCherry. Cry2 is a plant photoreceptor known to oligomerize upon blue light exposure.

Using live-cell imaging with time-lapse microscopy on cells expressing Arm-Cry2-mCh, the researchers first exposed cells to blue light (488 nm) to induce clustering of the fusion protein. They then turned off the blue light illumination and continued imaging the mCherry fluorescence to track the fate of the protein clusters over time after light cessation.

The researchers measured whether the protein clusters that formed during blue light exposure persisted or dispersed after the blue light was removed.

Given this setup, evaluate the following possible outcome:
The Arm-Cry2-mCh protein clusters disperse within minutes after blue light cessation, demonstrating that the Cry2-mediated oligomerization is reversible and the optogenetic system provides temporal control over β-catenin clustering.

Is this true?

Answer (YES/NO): YES